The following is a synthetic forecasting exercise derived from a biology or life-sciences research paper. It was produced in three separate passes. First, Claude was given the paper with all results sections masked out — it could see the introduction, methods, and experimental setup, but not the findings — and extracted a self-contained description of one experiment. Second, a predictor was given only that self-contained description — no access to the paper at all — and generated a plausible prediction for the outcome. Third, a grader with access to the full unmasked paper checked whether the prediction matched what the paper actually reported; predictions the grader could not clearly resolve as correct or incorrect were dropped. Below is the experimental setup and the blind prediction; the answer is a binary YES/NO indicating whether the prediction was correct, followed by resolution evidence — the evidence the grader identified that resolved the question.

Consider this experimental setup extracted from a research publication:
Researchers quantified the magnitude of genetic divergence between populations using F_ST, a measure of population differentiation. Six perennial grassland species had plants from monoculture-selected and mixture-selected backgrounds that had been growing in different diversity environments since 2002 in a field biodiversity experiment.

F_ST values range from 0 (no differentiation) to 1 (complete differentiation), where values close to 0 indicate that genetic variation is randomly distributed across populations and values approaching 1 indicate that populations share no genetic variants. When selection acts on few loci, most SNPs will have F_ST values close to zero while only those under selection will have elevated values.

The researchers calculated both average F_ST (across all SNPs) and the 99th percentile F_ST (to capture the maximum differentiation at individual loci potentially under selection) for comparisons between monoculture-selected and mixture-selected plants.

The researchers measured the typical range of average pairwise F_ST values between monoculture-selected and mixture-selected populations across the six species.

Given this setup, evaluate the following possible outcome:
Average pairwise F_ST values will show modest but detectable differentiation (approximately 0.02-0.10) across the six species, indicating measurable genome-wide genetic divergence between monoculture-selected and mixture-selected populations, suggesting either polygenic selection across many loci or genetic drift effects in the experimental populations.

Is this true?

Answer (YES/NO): NO